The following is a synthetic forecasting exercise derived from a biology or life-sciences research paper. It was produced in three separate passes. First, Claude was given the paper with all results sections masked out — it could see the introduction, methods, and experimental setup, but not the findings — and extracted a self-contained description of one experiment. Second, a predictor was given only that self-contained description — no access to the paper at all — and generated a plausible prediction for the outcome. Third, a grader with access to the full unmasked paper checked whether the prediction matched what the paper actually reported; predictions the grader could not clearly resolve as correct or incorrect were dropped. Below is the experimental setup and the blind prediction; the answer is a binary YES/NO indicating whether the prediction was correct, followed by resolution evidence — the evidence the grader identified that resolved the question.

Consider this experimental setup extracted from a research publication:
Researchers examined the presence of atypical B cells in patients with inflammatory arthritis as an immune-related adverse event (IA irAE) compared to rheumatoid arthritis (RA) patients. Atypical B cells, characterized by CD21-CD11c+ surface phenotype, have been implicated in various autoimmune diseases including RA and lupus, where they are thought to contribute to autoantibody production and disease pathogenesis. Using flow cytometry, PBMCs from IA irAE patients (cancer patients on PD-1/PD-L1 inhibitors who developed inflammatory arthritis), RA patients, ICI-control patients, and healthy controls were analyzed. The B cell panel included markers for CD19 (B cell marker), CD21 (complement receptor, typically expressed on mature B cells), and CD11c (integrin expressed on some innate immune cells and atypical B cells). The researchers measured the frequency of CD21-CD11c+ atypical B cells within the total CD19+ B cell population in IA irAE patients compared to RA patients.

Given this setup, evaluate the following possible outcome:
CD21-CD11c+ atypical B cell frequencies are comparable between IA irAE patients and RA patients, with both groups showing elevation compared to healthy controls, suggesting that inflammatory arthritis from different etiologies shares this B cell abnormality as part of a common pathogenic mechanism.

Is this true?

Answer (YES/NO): NO